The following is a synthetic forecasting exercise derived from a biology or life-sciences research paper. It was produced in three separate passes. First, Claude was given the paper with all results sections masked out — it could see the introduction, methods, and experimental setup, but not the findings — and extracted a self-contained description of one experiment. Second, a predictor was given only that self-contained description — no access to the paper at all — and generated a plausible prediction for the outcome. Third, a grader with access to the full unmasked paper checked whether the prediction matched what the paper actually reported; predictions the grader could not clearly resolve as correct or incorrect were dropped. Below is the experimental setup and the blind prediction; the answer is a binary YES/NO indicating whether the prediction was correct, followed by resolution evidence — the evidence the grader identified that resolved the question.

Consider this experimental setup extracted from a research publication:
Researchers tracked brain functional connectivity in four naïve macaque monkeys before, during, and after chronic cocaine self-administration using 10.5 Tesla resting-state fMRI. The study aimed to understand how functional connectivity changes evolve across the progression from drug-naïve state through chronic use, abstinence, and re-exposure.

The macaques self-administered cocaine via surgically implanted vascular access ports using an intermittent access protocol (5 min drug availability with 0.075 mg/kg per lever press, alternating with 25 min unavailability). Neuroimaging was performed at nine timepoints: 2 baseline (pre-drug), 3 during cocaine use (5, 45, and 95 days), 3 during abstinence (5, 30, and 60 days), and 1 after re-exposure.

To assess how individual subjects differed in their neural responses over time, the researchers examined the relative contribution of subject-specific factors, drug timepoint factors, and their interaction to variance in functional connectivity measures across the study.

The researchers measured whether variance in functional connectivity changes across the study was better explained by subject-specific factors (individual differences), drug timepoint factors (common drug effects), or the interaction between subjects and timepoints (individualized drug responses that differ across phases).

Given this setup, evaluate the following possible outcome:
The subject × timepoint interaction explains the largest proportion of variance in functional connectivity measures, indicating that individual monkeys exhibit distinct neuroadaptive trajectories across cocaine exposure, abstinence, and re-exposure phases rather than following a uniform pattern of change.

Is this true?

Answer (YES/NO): YES